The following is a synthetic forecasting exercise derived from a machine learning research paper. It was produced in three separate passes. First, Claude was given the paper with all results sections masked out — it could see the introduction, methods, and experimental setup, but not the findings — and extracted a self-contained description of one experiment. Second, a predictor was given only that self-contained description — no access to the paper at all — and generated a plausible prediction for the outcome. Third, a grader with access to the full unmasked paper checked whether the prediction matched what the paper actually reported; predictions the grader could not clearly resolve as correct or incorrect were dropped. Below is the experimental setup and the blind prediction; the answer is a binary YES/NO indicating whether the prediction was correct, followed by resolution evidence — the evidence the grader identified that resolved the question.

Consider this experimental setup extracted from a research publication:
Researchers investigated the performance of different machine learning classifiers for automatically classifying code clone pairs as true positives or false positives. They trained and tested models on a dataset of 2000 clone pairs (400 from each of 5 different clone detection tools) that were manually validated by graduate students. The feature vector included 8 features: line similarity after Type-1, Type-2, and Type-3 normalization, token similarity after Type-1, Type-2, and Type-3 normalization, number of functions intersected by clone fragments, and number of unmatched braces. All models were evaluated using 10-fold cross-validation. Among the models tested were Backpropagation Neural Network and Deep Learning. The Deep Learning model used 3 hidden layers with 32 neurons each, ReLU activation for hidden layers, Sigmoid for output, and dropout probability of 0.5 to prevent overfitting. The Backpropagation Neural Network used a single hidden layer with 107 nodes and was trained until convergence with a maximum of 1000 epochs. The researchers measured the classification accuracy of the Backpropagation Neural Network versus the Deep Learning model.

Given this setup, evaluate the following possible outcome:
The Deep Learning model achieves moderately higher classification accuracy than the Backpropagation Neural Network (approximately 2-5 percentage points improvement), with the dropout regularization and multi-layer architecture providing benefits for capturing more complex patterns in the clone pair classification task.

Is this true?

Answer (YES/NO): NO